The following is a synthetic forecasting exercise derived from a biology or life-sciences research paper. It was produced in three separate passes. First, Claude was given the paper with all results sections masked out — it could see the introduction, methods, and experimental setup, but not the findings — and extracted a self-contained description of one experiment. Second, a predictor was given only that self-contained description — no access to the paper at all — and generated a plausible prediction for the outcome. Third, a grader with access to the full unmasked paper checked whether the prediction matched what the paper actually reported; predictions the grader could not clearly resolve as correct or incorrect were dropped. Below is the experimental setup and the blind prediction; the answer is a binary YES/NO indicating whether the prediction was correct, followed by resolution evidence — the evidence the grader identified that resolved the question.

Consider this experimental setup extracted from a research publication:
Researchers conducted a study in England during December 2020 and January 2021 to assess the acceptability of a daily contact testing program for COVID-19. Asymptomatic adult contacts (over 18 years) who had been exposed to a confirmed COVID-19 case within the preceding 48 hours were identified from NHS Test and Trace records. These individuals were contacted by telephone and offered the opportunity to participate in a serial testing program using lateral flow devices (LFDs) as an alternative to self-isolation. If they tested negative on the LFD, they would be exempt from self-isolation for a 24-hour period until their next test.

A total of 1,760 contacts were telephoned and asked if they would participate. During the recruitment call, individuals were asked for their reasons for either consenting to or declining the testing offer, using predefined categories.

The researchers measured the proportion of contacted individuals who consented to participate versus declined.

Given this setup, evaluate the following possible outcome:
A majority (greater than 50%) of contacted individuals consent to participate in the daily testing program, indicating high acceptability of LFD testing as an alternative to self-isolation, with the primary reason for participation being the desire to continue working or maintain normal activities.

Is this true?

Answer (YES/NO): NO